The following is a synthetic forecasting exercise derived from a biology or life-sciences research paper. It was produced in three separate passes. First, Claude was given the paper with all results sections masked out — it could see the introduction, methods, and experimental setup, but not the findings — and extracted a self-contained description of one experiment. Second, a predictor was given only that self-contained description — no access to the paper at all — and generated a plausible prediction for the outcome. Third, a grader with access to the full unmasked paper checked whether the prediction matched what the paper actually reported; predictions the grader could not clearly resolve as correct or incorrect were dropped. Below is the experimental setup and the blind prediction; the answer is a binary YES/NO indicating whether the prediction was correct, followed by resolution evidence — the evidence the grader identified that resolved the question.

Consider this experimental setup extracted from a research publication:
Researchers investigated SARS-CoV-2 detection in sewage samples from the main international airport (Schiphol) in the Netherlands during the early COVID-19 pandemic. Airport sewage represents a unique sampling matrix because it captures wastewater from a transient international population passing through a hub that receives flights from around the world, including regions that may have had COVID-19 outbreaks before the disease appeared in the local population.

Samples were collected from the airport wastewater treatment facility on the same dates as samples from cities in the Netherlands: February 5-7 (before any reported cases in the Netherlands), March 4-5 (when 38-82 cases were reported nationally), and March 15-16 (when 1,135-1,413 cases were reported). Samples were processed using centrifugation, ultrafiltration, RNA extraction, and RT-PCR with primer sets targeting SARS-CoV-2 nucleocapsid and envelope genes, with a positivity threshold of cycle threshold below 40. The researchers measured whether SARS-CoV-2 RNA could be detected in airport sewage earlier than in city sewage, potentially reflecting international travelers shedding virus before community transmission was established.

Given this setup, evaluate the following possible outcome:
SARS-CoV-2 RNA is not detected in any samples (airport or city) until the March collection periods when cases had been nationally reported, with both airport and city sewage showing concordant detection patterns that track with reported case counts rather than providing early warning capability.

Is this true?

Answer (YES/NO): NO